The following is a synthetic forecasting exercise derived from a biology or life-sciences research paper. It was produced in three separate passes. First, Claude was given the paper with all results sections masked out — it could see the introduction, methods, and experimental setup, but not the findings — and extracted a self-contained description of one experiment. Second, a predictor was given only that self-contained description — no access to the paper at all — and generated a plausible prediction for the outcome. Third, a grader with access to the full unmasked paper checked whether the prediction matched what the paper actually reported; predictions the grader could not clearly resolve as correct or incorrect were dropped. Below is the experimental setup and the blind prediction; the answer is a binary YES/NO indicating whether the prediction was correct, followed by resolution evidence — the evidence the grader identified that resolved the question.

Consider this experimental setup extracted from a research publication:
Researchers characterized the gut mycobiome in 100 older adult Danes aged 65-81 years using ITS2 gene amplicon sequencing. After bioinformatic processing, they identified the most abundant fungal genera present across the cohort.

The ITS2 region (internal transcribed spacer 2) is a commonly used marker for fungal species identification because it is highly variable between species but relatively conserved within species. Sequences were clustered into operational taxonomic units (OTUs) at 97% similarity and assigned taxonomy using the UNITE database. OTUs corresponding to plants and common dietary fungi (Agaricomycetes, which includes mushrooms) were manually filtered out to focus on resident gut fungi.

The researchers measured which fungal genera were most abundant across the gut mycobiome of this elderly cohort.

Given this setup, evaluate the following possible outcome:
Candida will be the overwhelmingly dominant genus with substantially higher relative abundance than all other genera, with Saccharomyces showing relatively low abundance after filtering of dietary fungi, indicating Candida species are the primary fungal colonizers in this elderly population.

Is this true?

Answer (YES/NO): NO